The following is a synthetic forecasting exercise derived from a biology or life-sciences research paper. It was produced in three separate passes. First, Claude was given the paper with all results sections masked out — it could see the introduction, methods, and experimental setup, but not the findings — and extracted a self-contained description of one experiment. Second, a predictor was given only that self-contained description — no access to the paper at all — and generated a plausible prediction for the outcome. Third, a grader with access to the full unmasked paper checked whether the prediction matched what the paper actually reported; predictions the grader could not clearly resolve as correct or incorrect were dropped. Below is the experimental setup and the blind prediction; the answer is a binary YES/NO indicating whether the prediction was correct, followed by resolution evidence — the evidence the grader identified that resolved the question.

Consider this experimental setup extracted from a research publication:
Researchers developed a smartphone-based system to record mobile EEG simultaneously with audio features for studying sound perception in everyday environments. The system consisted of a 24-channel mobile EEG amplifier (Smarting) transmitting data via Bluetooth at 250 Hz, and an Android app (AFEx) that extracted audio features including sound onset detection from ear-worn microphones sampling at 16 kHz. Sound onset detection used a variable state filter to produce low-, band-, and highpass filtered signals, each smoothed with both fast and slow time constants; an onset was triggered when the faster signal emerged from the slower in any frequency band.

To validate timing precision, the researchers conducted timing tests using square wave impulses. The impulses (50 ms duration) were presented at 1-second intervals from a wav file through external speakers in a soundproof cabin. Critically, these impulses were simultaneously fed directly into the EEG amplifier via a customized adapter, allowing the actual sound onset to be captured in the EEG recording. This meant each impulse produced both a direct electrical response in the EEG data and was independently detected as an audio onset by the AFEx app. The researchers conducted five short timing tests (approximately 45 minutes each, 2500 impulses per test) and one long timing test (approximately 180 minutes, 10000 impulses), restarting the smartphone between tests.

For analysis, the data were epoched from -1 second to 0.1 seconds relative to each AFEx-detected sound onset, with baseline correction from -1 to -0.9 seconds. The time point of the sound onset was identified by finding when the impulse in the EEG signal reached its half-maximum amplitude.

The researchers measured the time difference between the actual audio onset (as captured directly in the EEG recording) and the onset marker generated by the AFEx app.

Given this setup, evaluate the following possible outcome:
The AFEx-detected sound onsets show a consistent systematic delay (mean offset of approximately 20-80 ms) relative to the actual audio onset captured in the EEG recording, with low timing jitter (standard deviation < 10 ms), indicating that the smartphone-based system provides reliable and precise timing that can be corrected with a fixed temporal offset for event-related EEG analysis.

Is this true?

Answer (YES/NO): NO